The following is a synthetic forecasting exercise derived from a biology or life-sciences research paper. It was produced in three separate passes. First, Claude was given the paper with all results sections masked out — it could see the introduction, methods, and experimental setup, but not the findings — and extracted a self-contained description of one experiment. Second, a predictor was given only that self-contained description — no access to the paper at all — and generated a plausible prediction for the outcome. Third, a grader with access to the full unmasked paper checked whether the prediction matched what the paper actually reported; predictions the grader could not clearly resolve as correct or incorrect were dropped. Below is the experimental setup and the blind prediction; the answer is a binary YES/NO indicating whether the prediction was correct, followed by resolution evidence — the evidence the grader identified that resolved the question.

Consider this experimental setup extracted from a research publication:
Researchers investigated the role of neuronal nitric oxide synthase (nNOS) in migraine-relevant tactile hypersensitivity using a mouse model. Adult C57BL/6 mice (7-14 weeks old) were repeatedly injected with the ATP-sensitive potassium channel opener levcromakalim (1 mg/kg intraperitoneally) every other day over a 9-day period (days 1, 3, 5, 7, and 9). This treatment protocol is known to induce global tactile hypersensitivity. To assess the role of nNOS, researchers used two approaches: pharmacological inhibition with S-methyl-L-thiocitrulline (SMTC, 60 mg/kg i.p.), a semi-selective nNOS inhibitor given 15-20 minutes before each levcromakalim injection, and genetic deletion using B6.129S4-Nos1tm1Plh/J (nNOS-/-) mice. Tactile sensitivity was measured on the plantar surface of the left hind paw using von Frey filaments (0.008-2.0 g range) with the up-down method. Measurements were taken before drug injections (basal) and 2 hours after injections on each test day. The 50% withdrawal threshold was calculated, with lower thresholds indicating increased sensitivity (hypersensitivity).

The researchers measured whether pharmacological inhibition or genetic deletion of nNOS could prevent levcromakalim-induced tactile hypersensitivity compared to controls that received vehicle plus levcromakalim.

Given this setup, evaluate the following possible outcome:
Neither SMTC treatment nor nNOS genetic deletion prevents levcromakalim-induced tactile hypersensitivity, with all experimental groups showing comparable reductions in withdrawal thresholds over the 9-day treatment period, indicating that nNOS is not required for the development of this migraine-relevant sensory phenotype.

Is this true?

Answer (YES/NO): YES